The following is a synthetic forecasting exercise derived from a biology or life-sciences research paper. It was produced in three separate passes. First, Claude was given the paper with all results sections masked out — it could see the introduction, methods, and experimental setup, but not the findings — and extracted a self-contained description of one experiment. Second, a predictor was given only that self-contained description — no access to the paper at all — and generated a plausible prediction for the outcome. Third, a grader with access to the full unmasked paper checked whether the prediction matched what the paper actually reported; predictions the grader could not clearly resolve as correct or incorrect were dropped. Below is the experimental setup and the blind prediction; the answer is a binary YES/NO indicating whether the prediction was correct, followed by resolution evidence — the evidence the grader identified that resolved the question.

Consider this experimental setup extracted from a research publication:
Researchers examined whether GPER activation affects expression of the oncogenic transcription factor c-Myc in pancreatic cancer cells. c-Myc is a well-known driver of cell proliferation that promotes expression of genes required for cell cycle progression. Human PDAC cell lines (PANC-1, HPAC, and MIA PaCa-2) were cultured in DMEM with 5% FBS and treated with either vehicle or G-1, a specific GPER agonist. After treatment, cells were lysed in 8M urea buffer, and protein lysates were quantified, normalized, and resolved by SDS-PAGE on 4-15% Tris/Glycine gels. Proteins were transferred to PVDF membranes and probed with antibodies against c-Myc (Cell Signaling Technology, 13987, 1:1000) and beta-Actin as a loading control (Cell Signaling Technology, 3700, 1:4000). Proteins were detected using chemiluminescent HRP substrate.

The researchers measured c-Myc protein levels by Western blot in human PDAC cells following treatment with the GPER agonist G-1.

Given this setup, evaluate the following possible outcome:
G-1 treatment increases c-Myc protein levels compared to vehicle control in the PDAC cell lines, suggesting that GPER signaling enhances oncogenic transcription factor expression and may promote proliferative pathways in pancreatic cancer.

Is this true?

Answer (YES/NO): NO